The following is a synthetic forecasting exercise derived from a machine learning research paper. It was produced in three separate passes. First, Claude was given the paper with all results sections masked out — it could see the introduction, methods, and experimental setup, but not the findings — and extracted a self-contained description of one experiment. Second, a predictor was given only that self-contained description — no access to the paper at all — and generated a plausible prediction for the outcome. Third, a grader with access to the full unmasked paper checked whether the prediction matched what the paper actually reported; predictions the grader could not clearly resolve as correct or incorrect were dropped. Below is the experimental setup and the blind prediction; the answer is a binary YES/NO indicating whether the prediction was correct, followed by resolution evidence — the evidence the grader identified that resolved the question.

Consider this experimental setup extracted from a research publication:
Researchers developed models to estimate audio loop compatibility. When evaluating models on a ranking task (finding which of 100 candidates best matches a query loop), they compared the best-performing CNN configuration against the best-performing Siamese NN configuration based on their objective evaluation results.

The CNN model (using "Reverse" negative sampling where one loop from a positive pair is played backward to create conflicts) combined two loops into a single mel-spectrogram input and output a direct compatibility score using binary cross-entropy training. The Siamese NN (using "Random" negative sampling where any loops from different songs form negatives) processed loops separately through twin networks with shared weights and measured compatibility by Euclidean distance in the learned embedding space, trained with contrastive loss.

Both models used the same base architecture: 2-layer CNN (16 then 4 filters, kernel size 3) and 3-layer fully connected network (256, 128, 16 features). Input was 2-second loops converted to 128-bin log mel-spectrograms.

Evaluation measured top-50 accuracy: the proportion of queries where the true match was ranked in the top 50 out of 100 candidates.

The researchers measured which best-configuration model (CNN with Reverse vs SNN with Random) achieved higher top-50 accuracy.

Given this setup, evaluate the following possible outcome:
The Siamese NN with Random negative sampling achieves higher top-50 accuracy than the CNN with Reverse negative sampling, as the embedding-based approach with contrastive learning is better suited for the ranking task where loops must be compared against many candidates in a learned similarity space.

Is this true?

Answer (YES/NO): YES